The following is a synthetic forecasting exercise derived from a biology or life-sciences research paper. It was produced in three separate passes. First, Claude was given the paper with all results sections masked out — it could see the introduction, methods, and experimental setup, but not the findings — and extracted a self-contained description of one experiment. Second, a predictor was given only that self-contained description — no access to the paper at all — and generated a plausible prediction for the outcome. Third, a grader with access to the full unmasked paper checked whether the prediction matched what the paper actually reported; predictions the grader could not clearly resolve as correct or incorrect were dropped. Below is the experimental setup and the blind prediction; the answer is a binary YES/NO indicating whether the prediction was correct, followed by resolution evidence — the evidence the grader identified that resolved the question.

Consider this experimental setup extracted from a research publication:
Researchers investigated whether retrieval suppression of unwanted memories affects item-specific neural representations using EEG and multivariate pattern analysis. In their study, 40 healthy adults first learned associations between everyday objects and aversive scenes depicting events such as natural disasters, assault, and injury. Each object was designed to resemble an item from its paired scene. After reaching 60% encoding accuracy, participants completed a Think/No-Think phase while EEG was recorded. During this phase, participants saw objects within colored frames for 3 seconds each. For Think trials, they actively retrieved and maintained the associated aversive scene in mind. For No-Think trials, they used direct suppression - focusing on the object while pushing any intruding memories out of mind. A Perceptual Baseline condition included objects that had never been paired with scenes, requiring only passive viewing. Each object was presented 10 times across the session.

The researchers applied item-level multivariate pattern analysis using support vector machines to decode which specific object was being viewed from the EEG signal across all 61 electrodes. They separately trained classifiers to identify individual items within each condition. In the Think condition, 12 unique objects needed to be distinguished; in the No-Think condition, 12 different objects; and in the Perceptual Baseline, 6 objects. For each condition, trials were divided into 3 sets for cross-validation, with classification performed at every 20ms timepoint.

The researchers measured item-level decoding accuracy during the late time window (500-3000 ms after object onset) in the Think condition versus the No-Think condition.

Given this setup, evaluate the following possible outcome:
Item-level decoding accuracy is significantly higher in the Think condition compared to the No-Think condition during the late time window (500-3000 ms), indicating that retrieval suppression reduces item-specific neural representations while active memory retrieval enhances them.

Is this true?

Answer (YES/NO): YES